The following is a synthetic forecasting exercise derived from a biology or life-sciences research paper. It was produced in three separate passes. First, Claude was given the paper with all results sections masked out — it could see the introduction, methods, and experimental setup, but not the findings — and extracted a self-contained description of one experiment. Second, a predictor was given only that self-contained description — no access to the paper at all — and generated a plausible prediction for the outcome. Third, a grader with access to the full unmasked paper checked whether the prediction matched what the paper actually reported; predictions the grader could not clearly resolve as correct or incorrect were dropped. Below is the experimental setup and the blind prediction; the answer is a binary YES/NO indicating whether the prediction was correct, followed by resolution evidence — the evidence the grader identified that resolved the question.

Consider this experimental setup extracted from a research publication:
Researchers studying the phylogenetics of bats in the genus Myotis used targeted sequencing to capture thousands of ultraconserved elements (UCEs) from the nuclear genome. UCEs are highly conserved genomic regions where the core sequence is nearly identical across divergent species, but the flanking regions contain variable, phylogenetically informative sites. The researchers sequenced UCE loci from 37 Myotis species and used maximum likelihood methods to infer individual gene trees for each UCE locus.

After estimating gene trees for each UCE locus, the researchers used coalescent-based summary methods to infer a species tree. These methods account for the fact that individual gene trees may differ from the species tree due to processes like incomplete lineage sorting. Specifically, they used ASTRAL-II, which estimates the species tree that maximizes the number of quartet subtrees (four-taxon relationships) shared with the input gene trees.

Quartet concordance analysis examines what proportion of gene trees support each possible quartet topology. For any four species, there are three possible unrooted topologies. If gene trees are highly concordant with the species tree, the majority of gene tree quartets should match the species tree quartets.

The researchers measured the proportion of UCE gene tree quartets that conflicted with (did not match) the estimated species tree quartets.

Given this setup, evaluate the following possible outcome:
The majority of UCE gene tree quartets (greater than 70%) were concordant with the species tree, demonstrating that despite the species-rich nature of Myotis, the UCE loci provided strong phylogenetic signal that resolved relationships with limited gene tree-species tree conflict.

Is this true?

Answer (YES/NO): NO